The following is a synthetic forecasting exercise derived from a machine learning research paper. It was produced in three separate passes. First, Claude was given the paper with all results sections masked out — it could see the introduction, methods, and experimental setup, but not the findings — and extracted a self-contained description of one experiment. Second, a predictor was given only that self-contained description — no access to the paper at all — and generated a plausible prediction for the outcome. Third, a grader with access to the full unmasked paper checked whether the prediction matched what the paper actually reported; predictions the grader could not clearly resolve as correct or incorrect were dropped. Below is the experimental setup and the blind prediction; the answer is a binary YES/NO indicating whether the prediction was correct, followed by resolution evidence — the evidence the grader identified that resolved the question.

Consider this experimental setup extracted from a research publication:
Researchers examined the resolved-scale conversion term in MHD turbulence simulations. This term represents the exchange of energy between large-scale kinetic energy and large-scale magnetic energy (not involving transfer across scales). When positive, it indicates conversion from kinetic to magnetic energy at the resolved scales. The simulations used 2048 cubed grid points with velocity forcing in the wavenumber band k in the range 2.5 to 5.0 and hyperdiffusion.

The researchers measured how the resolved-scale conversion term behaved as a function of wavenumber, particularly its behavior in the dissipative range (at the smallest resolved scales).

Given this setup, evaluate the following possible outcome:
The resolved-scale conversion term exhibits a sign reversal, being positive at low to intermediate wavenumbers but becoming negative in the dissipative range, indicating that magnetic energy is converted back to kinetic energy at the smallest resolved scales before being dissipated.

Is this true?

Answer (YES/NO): NO